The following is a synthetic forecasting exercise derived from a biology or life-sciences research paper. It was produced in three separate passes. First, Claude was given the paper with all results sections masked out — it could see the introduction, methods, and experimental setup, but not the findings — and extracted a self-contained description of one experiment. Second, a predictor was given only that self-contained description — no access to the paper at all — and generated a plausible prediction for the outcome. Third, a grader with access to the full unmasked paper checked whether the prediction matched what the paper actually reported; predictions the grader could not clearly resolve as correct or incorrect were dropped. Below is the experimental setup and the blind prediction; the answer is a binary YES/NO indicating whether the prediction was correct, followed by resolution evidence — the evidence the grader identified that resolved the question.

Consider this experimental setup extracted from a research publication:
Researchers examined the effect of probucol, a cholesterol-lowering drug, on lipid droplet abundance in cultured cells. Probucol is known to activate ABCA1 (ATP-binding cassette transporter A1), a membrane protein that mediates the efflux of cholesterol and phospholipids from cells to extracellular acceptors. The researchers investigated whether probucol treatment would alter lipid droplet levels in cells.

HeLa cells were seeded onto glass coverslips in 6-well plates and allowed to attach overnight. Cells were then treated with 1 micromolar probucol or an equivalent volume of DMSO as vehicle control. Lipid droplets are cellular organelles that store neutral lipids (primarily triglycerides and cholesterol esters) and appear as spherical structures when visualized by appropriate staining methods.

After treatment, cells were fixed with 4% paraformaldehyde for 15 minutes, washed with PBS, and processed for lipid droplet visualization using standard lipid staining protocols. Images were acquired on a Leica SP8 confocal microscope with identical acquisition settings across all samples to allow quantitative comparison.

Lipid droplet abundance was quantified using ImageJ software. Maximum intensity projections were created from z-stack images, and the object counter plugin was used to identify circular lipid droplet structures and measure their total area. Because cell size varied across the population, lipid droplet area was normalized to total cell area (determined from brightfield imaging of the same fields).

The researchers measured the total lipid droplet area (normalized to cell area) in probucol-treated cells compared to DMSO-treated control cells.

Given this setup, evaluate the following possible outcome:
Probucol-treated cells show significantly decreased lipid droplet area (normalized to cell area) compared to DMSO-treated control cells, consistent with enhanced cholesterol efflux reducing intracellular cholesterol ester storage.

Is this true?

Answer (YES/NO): NO